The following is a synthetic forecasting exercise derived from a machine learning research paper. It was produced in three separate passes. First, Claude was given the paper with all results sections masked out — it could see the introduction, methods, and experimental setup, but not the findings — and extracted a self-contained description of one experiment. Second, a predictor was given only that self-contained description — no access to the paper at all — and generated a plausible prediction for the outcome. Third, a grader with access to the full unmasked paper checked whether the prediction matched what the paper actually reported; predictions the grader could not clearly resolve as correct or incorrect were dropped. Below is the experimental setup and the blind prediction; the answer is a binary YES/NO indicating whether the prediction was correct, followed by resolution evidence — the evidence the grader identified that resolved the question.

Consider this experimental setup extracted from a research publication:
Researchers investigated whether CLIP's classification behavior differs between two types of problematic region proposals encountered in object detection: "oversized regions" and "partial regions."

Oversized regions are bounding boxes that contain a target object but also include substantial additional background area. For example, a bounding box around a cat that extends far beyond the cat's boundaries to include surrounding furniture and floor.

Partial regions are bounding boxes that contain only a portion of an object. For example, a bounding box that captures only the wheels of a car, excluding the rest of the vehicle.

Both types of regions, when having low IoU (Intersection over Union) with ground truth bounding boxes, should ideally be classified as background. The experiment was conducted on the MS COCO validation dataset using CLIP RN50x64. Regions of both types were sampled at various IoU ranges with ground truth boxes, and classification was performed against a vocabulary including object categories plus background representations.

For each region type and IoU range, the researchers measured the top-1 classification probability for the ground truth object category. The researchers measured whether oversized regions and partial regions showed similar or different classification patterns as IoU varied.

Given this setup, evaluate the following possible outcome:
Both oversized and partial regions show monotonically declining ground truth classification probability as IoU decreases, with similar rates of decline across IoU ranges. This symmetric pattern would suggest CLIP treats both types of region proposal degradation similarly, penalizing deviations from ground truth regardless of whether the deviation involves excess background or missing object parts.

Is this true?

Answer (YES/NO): NO